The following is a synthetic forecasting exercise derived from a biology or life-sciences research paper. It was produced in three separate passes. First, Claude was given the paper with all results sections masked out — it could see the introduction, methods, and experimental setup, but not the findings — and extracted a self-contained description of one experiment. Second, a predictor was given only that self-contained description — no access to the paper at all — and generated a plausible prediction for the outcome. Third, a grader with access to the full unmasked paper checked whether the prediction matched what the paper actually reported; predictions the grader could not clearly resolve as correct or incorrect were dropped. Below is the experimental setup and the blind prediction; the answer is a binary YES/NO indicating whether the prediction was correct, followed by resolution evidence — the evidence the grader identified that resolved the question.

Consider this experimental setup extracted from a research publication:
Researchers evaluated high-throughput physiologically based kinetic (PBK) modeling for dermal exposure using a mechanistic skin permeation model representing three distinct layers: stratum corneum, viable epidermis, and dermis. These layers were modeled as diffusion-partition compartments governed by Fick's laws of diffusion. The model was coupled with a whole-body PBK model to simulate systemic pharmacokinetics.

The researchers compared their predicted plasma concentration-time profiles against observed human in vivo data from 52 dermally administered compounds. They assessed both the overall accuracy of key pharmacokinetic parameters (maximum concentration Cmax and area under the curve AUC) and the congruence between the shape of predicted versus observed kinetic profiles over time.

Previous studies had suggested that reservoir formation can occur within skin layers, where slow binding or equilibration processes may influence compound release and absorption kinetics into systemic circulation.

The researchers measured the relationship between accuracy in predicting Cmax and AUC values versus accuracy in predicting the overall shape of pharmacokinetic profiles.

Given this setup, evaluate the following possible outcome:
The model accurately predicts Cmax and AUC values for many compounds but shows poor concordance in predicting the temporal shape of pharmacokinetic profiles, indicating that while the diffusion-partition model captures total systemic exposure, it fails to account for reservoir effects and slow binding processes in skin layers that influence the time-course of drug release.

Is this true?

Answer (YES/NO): YES